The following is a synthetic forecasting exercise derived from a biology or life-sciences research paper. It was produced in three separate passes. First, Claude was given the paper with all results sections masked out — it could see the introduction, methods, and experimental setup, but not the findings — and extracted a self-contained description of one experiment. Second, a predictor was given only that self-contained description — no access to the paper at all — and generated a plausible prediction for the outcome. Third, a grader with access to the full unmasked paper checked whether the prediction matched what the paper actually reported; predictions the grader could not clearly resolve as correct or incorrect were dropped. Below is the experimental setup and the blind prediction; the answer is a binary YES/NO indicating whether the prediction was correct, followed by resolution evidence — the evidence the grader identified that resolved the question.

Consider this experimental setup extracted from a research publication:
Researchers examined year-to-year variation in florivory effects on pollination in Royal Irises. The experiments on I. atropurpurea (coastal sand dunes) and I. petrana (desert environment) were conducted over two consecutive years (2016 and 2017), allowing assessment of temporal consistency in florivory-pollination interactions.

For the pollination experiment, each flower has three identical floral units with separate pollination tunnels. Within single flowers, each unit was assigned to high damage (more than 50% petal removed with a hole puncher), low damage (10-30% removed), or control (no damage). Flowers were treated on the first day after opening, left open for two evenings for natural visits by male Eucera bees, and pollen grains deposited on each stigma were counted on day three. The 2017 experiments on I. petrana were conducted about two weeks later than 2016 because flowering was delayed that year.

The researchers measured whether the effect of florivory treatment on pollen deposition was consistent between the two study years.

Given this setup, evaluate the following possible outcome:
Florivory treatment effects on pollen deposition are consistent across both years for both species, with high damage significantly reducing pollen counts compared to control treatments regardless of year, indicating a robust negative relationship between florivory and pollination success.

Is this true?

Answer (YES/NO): NO